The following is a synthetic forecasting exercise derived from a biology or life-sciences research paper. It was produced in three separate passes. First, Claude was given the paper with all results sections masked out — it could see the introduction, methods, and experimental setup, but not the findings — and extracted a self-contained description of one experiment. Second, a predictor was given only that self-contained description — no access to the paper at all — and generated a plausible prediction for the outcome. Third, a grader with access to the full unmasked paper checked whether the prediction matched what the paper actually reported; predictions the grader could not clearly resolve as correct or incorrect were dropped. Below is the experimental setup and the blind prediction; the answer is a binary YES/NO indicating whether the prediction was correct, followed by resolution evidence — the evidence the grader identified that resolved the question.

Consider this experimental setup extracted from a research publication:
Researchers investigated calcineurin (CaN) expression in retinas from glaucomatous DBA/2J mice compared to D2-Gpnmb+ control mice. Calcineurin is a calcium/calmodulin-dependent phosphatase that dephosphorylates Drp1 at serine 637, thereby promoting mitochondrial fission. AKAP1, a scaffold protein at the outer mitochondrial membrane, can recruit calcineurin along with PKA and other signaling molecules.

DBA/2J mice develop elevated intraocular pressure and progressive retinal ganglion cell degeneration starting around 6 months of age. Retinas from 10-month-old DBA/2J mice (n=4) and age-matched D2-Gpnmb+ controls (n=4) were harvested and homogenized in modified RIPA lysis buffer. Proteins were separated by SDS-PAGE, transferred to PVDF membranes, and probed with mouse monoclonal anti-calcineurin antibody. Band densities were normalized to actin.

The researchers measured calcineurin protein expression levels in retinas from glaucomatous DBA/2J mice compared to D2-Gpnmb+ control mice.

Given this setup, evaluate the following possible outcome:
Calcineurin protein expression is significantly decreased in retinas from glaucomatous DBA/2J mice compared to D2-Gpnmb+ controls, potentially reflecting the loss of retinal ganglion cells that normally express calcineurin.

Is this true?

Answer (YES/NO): NO